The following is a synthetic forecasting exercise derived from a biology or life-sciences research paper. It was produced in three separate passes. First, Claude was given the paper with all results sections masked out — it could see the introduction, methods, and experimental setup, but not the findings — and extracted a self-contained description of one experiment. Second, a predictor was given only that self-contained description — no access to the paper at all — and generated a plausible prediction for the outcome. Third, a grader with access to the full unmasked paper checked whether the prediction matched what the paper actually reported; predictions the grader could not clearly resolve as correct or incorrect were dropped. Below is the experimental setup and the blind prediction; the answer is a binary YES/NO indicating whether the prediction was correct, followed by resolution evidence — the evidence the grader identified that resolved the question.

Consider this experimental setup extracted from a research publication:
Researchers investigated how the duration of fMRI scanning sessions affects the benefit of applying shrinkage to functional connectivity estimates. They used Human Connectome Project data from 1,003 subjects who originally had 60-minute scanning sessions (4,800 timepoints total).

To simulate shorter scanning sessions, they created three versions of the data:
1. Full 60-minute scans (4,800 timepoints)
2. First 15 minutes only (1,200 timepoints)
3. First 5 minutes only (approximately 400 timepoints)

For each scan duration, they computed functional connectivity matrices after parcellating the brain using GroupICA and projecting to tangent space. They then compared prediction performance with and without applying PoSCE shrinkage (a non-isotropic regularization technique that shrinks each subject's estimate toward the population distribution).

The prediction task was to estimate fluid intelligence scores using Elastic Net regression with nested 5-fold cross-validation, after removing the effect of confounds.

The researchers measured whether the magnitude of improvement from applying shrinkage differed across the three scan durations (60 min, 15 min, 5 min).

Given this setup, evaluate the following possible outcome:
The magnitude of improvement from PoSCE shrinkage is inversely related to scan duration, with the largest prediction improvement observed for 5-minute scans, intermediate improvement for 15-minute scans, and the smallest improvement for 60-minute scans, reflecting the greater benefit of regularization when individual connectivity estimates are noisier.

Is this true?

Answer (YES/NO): NO